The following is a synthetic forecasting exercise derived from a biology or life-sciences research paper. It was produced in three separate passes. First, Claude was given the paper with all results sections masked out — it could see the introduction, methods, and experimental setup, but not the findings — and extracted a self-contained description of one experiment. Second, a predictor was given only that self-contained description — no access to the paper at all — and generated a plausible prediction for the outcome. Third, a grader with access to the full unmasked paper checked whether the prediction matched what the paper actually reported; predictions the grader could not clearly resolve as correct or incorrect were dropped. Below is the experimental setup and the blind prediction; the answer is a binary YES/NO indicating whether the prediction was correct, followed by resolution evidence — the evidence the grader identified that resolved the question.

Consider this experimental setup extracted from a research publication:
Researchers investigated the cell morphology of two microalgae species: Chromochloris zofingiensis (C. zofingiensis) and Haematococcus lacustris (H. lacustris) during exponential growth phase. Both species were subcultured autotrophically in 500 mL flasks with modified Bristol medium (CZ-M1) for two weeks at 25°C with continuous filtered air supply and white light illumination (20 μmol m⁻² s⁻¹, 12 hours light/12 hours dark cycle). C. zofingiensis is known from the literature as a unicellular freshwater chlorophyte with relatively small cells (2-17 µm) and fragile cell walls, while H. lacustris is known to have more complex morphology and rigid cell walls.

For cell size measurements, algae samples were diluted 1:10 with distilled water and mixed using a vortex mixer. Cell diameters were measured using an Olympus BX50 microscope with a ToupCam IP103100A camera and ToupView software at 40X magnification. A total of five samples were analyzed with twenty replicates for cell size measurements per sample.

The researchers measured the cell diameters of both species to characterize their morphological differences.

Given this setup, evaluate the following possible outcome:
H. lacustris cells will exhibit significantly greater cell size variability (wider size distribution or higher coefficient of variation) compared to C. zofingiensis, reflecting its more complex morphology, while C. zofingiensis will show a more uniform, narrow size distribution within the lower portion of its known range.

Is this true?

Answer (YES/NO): NO